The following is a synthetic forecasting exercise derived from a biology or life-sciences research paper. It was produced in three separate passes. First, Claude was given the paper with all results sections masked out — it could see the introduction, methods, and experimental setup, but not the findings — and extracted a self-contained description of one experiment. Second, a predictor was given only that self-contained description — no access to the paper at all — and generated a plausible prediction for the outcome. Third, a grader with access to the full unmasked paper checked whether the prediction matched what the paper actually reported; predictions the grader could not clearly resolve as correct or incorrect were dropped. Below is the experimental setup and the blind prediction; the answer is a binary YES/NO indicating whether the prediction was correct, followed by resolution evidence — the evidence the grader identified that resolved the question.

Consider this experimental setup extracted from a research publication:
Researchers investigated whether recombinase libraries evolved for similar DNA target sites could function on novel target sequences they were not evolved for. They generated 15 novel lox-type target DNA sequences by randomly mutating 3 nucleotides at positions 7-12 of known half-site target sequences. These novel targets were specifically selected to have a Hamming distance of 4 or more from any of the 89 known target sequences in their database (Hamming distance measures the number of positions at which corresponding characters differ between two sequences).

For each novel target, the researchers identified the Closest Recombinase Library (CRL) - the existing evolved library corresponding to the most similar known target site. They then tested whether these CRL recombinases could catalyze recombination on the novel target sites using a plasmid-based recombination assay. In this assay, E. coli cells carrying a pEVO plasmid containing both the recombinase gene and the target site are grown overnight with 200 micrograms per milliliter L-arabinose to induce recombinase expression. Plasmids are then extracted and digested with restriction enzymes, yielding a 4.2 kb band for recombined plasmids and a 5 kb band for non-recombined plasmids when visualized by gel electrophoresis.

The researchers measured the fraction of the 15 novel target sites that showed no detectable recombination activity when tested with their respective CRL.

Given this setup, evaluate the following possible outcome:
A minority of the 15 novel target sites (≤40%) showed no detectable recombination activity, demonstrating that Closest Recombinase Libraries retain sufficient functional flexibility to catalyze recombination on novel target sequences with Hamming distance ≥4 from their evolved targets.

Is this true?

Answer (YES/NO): NO